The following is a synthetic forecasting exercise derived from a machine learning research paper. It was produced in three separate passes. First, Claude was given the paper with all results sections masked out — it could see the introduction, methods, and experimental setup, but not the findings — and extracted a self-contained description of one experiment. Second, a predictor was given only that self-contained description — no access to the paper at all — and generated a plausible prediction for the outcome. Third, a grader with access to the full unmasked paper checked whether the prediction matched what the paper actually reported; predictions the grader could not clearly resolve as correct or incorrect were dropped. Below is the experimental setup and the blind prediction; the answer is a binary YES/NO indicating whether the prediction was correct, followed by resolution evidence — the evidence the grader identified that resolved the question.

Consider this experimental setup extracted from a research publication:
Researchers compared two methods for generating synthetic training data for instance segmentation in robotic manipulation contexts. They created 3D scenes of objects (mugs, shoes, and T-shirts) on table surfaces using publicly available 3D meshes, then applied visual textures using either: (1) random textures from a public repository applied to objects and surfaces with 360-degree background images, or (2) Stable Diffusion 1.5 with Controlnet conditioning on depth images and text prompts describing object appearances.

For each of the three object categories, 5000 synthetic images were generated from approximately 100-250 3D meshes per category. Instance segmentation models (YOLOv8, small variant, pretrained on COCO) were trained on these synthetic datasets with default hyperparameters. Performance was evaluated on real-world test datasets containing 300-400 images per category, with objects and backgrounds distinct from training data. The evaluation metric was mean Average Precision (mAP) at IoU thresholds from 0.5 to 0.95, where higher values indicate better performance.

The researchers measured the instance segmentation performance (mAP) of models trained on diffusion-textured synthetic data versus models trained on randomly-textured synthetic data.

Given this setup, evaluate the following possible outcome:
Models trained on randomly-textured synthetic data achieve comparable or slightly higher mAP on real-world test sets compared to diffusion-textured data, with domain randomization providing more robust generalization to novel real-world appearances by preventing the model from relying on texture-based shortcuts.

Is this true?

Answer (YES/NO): NO